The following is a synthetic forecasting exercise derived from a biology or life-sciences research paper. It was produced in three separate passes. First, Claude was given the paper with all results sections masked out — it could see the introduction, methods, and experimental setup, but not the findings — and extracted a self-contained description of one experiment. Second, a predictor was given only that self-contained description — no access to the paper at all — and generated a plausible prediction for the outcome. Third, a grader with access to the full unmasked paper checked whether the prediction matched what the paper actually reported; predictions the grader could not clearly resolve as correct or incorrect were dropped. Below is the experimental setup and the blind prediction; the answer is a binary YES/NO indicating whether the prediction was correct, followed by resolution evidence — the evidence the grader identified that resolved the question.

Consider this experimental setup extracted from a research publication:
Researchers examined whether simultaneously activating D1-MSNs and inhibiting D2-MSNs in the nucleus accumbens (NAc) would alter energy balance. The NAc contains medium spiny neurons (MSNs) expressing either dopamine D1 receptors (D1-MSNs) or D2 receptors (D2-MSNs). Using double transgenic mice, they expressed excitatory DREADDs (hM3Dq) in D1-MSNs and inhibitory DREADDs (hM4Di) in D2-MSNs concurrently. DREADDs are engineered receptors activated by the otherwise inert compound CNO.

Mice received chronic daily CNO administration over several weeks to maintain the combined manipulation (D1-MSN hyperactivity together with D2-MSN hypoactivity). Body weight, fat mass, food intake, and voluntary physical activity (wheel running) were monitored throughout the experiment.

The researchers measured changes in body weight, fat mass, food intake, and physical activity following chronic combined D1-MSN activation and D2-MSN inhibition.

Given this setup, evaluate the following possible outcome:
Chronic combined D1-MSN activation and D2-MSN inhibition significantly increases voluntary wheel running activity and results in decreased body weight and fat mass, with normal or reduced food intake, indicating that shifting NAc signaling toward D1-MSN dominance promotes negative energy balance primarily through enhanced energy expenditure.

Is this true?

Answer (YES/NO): YES